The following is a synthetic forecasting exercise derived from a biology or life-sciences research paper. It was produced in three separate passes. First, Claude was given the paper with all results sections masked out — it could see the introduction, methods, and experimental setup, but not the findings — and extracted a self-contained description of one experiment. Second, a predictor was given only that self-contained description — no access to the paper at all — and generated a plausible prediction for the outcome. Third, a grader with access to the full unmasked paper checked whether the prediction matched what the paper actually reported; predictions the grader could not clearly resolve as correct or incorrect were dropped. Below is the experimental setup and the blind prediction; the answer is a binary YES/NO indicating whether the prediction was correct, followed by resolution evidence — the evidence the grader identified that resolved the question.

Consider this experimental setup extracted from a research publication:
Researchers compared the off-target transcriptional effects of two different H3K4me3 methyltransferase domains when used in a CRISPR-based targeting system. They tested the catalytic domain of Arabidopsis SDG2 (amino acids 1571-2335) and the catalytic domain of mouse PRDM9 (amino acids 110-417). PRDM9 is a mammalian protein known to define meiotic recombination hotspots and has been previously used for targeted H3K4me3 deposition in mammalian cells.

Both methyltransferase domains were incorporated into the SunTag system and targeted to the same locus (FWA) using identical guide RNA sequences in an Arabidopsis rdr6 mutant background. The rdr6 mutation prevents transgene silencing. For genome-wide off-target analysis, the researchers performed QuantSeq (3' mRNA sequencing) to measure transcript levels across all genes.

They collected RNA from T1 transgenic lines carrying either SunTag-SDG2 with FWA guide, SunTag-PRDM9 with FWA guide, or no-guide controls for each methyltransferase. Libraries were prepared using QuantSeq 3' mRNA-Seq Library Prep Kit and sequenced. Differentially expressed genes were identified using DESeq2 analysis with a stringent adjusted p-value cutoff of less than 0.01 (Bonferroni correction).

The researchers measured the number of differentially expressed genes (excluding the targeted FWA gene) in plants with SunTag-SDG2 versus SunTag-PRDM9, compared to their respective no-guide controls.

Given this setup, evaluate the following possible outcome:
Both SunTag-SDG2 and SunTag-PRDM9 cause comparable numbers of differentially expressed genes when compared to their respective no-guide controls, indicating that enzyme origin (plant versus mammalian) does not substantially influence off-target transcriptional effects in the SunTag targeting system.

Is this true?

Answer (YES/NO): NO